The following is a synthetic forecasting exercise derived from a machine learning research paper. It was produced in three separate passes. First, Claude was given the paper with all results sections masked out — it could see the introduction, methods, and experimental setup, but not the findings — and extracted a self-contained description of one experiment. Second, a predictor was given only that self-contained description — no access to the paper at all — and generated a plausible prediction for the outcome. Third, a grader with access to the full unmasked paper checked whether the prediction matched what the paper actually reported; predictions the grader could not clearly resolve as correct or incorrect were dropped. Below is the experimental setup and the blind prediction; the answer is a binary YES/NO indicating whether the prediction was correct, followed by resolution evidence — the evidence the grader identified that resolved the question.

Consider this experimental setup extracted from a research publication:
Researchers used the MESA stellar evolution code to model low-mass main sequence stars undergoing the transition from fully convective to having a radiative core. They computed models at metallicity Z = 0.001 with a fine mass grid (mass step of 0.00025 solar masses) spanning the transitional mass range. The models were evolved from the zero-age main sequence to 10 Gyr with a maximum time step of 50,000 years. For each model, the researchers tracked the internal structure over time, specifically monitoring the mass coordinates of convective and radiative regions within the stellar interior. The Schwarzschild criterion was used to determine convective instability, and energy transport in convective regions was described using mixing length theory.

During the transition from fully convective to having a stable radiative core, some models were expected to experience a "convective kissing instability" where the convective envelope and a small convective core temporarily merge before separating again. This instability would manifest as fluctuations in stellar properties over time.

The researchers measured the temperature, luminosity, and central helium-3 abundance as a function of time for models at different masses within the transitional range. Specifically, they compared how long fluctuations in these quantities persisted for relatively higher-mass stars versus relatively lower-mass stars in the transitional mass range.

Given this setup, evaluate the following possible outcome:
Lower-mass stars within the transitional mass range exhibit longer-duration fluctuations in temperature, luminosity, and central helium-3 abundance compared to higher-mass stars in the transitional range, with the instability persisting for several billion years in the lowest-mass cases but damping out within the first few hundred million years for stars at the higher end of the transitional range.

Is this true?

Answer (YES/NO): NO